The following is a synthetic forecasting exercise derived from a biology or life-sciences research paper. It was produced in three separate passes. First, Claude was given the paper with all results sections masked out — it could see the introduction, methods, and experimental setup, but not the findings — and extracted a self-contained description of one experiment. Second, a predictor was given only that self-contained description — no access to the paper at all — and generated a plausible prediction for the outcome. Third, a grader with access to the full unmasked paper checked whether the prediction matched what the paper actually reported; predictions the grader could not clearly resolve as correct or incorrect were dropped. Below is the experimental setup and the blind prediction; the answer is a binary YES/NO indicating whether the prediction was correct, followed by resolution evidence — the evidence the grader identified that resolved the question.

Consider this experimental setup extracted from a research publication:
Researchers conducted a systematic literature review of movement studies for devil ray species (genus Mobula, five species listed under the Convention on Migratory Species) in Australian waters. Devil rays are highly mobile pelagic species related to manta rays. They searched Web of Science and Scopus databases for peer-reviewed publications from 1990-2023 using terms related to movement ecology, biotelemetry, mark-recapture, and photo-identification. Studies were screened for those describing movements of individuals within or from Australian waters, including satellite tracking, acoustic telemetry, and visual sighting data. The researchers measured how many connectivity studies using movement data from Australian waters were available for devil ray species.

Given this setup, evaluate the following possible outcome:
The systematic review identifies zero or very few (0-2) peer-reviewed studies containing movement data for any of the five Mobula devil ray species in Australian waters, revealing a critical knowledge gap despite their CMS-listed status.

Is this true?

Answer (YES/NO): YES